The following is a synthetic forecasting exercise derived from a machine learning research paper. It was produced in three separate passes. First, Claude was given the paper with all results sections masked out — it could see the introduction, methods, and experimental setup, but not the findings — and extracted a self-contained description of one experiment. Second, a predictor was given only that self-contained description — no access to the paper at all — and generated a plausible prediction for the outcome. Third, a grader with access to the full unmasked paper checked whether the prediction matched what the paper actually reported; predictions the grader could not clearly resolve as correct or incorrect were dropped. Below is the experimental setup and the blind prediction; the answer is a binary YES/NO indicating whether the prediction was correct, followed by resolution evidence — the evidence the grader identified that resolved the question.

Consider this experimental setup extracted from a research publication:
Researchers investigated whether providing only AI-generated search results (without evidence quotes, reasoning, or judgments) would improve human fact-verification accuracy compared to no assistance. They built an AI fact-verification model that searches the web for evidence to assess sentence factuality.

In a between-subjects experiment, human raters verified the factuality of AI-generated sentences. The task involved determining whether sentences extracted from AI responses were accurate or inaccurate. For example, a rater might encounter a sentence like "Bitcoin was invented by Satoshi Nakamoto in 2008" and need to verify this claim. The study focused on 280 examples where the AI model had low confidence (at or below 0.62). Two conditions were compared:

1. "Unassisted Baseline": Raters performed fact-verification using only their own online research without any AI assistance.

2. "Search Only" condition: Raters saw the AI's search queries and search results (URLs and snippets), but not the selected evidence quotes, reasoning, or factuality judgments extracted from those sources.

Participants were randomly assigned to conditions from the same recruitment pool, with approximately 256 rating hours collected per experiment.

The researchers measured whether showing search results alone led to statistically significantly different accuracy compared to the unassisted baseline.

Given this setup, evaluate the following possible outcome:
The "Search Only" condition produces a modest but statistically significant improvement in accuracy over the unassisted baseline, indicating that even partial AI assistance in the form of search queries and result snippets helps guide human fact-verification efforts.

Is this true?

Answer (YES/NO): NO